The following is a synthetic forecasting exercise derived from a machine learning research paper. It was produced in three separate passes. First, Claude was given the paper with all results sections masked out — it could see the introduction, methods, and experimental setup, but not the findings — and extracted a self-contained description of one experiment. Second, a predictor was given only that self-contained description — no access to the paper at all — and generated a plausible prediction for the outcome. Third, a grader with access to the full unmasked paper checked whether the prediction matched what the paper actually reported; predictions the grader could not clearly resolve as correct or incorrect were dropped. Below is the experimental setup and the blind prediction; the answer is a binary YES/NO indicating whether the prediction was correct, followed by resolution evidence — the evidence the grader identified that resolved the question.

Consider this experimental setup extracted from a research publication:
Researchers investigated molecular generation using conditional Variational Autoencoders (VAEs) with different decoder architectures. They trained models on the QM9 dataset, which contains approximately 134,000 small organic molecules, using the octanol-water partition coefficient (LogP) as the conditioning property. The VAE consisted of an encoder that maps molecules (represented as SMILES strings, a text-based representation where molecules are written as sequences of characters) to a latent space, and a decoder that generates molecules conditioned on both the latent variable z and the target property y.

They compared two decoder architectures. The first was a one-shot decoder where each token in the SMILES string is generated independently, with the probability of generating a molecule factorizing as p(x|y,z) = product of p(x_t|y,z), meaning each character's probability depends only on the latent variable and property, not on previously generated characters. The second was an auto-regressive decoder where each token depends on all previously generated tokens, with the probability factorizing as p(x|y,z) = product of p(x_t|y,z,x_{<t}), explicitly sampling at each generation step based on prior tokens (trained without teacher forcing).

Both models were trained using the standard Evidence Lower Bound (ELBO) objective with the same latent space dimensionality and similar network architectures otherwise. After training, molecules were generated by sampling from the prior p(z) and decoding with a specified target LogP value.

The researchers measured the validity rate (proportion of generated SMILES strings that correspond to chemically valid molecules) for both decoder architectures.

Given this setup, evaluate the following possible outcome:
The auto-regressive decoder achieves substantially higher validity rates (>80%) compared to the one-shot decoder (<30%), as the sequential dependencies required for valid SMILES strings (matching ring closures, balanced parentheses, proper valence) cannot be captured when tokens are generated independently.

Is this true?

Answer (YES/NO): NO